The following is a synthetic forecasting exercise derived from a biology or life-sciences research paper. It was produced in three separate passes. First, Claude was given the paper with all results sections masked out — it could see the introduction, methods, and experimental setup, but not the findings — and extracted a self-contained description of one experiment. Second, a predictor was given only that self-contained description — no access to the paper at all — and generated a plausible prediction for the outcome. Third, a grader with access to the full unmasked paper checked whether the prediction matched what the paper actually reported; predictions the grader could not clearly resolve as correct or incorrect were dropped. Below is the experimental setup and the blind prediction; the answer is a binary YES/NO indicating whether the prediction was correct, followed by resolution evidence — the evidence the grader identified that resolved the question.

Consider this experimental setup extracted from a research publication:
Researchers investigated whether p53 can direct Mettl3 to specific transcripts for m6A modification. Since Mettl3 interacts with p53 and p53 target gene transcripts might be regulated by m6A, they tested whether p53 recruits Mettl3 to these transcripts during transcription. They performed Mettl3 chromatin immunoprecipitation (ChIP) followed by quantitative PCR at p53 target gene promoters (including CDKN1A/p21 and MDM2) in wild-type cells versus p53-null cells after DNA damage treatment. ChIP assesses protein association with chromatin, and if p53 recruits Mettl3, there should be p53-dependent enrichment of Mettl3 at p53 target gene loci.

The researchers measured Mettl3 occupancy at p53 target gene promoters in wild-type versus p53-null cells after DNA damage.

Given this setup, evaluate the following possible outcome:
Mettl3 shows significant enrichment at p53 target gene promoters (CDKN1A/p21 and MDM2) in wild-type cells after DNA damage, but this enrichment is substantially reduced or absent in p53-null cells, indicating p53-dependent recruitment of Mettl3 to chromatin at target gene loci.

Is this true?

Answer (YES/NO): YES